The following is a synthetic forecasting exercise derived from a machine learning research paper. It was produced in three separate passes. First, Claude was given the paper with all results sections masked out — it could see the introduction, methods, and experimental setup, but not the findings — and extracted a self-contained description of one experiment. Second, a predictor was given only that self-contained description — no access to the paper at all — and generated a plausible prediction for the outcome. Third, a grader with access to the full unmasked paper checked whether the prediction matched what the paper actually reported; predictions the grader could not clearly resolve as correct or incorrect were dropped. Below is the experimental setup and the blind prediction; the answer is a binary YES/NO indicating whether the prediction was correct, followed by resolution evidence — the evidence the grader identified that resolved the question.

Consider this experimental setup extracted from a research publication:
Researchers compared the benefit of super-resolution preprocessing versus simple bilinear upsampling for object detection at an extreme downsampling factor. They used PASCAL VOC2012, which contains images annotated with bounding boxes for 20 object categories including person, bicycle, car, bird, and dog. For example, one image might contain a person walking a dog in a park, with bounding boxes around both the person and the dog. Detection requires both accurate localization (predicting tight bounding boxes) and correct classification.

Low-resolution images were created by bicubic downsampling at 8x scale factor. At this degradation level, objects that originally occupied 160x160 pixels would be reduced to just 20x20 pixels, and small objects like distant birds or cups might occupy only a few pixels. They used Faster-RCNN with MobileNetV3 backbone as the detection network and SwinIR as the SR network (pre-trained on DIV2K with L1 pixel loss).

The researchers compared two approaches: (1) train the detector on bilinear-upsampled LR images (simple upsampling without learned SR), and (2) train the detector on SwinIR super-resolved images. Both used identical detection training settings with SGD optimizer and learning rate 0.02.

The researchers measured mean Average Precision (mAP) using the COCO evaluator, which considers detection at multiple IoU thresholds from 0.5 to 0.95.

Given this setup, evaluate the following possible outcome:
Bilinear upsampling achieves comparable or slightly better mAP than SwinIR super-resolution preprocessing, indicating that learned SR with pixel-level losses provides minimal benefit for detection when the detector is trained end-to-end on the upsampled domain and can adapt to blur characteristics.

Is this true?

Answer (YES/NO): NO